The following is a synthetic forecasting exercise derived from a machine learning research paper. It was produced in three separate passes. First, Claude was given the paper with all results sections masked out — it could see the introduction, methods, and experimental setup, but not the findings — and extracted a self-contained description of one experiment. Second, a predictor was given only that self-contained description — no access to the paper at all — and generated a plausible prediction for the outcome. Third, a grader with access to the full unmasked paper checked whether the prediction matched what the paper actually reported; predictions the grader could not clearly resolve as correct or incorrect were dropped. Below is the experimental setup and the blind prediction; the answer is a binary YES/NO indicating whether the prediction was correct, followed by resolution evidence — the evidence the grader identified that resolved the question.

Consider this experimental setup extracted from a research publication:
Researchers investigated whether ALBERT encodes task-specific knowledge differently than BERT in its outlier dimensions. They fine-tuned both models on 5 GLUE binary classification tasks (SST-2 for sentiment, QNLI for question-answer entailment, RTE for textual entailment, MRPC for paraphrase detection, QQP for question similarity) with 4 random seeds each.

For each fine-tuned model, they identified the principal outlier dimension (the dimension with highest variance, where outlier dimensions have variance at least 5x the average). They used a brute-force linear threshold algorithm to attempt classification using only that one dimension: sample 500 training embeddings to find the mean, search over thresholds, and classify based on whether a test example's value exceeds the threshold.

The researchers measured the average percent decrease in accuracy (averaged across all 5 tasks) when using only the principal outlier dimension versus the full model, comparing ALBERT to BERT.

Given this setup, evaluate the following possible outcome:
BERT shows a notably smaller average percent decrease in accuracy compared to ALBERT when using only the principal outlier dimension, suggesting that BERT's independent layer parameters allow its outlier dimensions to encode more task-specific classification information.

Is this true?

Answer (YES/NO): NO